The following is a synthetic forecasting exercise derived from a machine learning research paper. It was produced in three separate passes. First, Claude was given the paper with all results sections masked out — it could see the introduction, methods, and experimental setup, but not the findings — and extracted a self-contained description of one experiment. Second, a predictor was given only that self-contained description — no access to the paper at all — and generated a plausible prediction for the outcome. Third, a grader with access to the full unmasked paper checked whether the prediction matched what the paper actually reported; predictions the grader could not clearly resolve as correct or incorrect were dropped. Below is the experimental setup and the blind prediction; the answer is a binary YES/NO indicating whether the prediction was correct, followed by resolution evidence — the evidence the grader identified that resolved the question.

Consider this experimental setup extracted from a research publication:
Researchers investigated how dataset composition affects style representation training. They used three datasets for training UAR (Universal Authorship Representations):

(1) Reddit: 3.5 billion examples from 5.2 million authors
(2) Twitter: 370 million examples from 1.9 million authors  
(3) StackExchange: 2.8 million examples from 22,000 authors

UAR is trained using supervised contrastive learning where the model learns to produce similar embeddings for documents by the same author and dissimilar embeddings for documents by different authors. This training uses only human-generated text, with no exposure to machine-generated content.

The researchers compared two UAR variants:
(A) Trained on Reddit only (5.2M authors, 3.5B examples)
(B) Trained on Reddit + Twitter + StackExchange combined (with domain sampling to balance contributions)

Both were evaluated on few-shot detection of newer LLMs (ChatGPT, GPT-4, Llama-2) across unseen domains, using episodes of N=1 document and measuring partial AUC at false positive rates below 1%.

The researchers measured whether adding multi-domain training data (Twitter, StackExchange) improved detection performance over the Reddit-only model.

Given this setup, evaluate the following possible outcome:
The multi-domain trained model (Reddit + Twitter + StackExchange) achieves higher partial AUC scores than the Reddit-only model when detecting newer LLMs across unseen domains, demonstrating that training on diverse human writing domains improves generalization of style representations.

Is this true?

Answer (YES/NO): NO